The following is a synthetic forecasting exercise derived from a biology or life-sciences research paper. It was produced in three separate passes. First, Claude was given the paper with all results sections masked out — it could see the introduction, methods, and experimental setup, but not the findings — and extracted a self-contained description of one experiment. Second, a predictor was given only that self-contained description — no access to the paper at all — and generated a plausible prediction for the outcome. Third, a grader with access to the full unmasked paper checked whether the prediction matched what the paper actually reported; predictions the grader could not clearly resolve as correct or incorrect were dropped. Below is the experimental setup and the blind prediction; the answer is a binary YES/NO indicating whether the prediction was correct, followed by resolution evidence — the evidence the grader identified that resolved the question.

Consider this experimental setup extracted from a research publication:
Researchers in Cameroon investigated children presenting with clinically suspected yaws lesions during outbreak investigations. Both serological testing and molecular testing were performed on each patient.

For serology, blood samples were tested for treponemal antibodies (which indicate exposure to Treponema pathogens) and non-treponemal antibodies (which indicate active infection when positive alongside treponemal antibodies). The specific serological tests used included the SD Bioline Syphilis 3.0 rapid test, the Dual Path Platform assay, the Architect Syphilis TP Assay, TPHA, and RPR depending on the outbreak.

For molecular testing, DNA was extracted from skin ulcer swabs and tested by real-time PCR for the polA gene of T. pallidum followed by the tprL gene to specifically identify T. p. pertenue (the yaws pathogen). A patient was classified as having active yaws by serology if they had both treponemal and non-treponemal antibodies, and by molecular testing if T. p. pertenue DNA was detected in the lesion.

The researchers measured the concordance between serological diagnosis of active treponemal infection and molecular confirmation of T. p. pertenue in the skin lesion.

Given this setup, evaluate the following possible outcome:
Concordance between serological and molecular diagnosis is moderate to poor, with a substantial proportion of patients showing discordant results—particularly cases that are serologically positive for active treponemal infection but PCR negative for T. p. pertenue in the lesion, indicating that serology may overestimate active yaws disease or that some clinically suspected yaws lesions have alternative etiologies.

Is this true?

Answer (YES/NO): YES